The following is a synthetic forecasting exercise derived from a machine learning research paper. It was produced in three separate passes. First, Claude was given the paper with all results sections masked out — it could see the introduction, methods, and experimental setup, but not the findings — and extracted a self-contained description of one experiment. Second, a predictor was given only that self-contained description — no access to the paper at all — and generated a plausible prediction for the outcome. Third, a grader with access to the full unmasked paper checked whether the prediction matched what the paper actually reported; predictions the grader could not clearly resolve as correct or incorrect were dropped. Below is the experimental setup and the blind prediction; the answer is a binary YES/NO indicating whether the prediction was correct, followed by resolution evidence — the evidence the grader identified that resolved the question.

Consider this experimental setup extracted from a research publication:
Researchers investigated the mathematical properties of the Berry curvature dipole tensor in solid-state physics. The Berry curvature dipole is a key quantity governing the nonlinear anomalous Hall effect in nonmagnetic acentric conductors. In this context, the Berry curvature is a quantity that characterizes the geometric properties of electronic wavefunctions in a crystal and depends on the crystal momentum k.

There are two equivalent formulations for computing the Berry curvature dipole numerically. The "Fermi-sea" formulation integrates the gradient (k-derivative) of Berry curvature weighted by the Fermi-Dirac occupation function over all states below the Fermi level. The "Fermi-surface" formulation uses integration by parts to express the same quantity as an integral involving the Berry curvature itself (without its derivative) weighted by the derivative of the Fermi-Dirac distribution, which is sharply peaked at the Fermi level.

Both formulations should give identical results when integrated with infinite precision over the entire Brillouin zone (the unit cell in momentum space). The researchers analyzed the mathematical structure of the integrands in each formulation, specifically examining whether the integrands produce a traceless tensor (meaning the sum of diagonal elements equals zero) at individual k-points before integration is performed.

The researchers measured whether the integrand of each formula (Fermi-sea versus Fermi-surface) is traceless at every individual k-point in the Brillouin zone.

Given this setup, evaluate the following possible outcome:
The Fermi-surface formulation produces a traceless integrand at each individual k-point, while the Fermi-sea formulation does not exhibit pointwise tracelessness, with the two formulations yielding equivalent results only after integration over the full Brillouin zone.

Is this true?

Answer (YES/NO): NO